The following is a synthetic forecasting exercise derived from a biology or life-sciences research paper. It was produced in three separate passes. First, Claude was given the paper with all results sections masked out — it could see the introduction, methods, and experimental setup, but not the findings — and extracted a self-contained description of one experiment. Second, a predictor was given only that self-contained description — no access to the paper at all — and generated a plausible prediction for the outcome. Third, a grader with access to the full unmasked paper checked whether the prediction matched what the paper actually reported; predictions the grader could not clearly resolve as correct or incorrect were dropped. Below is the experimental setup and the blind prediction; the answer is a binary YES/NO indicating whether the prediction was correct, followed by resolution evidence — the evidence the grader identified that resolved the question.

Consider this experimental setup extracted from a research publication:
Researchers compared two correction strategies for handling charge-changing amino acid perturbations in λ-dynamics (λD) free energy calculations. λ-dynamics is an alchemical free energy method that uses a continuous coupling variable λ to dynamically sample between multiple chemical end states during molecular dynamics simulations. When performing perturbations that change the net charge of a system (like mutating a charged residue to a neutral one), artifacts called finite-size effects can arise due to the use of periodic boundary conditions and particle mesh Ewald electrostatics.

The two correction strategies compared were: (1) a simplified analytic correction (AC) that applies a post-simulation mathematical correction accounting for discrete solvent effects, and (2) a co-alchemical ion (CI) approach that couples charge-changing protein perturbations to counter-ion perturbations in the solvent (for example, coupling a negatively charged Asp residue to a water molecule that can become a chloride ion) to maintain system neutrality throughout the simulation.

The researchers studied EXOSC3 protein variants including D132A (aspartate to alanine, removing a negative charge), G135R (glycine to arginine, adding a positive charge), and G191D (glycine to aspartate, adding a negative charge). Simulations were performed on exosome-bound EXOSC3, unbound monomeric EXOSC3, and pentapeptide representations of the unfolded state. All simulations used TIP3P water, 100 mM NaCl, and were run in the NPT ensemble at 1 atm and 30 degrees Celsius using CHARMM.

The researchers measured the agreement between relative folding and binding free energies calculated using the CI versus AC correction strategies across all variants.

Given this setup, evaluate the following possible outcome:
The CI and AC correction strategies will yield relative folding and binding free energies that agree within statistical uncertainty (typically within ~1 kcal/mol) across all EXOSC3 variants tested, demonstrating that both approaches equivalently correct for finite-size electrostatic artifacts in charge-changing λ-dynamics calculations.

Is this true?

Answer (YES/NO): YES